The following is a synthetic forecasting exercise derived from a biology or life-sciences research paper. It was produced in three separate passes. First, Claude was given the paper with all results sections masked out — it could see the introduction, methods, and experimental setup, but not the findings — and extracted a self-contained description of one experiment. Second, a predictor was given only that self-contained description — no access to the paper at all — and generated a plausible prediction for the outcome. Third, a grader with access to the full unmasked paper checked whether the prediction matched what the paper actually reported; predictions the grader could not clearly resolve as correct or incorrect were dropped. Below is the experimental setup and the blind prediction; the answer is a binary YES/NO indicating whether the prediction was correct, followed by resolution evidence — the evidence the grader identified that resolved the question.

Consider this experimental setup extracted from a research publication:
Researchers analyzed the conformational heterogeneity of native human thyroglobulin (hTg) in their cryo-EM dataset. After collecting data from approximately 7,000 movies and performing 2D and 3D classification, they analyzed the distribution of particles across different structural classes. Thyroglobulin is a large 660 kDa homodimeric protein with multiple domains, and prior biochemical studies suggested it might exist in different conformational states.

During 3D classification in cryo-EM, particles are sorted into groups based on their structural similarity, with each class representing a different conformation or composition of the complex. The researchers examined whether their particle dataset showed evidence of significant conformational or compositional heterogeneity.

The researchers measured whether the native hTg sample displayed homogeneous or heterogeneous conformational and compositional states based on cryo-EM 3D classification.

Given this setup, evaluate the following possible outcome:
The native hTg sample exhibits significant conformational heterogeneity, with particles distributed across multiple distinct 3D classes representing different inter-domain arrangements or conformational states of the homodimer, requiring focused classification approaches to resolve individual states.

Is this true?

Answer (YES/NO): NO